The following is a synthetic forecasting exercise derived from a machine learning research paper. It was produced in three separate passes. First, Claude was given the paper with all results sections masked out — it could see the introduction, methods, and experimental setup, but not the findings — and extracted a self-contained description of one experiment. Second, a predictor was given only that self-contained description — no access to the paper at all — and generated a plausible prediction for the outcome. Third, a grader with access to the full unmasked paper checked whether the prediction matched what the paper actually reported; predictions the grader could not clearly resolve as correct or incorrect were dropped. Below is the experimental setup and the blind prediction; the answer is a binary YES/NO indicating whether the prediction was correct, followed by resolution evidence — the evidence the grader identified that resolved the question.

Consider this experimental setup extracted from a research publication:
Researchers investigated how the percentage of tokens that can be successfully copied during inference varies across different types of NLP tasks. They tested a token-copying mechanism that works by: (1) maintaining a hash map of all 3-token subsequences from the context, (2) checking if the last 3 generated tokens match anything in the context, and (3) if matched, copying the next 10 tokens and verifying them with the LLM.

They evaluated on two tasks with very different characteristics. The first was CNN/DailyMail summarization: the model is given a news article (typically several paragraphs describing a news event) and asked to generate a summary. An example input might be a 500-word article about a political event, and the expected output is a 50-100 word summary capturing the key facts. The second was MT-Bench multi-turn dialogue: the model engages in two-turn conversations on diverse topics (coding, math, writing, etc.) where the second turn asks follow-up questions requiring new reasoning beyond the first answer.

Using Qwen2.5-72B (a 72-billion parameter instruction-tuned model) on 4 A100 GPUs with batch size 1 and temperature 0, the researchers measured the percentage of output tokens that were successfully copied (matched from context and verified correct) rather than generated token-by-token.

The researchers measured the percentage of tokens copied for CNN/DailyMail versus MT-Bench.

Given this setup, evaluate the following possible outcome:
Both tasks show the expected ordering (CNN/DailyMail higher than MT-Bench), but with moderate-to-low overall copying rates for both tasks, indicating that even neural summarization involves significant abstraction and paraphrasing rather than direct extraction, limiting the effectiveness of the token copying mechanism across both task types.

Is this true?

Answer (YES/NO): NO